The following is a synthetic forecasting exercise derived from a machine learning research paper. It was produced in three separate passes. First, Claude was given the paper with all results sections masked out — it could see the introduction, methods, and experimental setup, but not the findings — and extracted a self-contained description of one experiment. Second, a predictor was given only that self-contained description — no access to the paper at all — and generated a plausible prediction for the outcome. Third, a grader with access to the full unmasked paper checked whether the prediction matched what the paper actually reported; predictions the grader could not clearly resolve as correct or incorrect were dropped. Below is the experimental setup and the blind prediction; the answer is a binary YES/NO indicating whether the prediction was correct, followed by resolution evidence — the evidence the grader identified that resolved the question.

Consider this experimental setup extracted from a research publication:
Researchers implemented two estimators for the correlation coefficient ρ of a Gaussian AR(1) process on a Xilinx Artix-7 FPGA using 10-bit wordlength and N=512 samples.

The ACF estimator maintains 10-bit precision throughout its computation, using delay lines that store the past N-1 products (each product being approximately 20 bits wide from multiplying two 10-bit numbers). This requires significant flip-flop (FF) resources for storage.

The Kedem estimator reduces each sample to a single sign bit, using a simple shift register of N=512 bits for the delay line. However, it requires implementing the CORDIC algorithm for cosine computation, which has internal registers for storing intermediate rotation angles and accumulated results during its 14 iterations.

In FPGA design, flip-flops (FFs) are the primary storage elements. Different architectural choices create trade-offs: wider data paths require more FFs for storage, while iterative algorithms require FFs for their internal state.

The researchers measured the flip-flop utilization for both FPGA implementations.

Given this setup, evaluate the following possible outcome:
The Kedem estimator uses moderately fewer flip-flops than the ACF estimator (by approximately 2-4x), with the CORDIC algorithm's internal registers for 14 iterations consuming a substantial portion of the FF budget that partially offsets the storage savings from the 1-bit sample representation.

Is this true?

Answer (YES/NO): YES